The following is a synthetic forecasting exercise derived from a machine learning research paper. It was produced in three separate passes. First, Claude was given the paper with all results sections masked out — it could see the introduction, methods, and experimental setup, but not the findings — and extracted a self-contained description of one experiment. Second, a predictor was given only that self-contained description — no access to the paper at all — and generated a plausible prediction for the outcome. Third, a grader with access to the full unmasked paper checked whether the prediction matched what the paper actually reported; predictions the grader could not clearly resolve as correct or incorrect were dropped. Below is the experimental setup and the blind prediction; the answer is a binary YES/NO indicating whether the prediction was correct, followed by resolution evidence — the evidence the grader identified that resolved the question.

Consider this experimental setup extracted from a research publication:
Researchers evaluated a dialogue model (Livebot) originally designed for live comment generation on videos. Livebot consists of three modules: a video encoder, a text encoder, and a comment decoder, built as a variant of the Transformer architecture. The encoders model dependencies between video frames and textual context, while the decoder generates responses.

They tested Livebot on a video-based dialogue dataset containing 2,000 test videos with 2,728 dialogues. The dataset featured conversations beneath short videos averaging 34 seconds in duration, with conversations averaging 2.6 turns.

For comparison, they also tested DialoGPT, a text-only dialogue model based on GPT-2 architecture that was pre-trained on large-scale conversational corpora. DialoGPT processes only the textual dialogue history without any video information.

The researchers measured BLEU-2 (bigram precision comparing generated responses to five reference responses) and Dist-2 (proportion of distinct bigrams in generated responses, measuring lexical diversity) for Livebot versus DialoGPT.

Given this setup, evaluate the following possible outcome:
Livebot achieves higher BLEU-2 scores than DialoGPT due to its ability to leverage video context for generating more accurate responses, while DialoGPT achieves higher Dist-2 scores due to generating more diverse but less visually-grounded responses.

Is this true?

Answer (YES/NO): NO